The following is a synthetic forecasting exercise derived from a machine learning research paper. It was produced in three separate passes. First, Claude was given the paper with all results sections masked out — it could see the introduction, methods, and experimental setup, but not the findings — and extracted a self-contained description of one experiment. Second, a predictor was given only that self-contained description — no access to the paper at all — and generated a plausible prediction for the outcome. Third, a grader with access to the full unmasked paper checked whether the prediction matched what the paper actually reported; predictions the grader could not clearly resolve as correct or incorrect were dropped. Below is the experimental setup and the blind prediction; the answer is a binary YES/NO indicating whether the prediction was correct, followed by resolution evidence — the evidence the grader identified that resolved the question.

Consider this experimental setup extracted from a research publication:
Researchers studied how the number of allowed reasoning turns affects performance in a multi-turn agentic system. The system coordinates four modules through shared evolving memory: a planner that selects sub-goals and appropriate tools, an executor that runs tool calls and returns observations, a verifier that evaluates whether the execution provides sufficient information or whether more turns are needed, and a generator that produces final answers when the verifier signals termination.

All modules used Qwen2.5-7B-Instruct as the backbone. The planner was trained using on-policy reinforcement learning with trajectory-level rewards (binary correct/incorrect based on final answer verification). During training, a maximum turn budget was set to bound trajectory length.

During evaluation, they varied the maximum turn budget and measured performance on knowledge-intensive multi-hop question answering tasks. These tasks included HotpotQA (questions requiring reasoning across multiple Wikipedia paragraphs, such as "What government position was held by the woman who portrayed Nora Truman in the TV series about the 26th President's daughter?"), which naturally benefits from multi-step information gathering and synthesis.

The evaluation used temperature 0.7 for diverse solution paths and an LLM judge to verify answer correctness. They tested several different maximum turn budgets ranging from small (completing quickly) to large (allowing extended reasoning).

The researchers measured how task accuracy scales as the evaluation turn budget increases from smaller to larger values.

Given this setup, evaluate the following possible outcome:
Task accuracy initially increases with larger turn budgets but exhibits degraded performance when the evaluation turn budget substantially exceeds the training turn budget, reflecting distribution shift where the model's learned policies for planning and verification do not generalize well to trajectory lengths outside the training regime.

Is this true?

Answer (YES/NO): NO